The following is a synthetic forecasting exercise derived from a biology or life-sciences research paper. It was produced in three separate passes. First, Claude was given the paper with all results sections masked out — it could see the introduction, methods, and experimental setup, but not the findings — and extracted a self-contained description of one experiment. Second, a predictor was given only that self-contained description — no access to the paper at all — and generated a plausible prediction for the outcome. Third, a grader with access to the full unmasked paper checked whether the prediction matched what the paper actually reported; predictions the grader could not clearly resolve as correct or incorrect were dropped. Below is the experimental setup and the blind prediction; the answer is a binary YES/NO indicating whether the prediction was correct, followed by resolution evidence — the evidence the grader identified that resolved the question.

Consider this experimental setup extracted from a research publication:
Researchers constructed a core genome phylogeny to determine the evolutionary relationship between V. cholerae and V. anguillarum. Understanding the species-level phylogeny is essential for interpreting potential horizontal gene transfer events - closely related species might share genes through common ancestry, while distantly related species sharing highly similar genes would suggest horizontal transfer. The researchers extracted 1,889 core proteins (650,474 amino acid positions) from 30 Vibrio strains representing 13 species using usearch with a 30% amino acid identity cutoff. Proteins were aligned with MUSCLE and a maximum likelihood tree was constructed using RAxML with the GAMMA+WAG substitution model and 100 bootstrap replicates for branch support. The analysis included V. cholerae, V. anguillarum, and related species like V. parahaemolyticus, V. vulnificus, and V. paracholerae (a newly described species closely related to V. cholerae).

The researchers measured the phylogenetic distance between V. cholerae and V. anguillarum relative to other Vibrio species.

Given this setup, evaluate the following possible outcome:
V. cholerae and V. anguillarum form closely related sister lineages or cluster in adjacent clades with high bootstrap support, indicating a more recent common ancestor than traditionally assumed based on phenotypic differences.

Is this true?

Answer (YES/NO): NO